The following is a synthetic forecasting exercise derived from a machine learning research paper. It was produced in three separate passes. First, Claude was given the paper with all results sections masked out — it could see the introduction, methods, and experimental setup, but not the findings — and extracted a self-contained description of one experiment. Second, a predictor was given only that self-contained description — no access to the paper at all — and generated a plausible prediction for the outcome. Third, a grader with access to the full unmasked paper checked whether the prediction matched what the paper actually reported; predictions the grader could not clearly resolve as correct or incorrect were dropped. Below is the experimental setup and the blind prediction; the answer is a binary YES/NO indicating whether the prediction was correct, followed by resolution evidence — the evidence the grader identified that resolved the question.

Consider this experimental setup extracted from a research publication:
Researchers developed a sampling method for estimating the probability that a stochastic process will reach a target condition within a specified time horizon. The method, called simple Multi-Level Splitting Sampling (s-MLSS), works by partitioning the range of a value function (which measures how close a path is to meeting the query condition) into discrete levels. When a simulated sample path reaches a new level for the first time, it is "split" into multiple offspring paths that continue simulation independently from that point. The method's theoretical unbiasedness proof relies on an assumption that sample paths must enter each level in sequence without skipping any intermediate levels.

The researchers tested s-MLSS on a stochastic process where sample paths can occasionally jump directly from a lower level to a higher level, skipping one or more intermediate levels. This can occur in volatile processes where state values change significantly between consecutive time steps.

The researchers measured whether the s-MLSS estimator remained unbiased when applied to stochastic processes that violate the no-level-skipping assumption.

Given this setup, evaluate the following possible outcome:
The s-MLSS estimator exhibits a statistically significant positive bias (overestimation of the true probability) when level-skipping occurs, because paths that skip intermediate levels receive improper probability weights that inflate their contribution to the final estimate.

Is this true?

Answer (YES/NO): NO